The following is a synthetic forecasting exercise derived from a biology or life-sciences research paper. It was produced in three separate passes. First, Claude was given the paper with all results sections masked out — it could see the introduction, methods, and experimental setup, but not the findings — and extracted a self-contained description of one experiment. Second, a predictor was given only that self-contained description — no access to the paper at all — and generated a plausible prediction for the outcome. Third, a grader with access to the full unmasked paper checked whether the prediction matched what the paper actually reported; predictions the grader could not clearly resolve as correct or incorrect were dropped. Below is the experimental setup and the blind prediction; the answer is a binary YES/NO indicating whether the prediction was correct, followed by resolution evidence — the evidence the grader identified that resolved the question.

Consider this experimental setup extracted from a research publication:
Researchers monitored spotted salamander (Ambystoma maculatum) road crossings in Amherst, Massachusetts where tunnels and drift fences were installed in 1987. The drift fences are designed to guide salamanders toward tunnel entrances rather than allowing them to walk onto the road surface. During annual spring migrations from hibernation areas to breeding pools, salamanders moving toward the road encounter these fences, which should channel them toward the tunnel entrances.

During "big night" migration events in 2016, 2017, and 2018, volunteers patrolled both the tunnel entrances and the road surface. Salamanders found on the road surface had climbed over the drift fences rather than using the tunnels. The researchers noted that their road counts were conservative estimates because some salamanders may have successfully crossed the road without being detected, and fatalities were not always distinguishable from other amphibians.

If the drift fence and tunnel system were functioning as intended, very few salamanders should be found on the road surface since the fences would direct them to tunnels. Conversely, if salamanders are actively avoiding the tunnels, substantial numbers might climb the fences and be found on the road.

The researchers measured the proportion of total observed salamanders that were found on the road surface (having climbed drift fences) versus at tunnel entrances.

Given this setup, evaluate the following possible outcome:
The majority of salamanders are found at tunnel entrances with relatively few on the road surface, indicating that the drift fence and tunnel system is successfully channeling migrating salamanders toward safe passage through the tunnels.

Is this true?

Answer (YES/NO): NO